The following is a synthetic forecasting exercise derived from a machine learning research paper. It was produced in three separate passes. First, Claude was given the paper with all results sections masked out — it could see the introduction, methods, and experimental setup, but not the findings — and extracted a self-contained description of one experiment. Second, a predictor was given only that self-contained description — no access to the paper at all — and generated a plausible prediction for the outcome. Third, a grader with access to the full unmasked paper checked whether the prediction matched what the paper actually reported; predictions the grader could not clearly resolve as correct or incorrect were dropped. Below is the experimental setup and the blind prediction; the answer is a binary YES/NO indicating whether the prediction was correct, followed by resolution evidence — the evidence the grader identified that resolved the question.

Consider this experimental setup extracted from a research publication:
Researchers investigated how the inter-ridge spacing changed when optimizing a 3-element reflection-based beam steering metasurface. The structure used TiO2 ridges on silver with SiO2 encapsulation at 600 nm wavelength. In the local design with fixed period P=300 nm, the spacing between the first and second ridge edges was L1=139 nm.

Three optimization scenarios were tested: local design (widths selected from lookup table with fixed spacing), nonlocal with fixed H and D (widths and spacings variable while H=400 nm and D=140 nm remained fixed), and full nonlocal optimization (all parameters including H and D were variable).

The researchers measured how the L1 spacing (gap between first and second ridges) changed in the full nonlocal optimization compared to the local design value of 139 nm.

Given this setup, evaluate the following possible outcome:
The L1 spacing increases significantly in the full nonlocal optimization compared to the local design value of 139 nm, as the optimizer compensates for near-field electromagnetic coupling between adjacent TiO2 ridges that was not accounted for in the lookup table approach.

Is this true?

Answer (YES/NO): NO